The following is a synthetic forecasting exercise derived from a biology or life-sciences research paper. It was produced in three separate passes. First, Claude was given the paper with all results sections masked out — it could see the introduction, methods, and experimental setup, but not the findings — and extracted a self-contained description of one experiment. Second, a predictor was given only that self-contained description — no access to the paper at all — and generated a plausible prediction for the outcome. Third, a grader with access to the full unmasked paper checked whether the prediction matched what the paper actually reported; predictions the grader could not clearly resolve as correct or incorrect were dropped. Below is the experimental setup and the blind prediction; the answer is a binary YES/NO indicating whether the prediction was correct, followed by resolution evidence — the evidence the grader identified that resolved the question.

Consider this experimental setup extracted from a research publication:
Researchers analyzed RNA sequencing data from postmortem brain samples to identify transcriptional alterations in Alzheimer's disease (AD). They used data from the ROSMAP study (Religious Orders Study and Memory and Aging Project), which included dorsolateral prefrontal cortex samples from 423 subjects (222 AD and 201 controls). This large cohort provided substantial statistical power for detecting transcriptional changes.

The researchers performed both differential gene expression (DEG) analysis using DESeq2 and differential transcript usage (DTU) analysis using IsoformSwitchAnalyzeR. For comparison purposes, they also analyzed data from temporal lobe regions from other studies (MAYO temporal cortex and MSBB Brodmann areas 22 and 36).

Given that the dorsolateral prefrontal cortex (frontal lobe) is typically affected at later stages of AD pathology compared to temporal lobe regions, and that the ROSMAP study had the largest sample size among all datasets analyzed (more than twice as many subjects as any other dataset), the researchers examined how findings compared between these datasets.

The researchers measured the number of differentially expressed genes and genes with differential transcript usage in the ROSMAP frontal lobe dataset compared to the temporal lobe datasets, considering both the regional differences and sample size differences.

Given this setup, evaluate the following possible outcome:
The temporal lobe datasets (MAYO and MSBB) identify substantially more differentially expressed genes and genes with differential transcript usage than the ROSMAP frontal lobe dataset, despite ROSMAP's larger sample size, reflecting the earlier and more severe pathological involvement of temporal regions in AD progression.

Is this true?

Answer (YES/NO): YES